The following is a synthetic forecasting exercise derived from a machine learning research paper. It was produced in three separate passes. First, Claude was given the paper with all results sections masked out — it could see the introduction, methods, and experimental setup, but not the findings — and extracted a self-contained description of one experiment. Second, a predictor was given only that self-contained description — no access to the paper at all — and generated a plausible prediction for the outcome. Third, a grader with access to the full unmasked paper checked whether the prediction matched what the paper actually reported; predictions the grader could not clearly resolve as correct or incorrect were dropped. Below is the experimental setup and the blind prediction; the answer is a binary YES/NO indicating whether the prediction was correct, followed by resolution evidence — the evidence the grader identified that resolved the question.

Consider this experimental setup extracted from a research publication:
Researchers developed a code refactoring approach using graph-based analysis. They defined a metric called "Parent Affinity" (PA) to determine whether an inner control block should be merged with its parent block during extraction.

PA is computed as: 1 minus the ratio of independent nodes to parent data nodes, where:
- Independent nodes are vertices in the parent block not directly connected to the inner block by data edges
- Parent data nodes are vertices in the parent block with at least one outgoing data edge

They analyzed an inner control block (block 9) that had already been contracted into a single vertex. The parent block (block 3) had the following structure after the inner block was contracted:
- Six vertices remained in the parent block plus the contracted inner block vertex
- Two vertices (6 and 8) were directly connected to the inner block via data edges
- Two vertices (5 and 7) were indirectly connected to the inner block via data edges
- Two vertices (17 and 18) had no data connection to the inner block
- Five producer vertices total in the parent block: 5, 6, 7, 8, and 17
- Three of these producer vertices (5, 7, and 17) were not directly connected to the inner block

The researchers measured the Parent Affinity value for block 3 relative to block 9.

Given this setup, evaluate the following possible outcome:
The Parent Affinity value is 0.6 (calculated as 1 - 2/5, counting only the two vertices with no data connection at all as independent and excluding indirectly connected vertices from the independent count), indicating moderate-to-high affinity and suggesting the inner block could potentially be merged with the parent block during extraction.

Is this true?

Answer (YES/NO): NO